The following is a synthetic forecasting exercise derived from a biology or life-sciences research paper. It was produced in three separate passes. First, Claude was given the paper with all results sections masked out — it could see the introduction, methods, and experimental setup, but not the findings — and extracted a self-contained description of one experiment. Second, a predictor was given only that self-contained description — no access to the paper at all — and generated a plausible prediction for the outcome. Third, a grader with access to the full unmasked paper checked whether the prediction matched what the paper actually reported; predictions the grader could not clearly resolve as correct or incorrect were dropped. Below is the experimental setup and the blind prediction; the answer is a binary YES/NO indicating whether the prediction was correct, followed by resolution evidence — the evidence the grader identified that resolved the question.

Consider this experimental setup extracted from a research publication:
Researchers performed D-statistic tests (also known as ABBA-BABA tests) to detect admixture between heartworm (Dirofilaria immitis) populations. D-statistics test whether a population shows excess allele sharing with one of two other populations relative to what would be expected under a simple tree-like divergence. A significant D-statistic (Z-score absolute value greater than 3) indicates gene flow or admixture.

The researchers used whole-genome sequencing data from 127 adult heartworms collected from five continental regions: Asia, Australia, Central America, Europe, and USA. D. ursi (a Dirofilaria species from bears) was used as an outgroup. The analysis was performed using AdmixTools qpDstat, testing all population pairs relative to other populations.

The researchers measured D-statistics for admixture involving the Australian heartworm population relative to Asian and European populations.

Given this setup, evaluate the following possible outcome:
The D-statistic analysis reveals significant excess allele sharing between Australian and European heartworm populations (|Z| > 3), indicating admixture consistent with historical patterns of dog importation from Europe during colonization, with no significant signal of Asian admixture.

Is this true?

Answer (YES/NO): NO